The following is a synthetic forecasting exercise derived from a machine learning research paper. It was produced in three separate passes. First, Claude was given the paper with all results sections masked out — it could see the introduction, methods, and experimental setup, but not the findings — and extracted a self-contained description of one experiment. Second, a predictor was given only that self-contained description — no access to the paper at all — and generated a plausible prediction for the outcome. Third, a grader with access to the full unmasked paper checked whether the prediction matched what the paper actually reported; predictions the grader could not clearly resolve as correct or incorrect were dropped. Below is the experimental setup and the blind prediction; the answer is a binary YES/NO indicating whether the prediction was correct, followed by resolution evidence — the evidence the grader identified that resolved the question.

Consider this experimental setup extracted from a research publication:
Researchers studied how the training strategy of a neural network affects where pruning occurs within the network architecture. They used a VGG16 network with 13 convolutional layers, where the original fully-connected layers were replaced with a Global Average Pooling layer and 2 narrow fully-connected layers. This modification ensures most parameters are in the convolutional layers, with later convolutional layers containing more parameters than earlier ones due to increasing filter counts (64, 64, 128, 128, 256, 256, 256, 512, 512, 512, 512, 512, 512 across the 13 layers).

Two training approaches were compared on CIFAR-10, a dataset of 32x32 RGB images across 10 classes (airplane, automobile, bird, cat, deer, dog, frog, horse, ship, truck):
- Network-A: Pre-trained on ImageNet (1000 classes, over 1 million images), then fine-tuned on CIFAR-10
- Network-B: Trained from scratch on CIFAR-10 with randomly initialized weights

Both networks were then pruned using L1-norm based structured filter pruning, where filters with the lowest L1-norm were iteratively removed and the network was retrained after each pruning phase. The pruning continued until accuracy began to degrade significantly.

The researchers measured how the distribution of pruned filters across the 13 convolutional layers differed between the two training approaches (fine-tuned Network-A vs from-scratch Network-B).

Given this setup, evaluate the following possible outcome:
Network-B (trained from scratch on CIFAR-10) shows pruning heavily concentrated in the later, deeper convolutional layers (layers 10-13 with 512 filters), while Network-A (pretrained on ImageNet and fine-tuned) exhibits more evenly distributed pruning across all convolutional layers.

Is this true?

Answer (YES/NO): NO